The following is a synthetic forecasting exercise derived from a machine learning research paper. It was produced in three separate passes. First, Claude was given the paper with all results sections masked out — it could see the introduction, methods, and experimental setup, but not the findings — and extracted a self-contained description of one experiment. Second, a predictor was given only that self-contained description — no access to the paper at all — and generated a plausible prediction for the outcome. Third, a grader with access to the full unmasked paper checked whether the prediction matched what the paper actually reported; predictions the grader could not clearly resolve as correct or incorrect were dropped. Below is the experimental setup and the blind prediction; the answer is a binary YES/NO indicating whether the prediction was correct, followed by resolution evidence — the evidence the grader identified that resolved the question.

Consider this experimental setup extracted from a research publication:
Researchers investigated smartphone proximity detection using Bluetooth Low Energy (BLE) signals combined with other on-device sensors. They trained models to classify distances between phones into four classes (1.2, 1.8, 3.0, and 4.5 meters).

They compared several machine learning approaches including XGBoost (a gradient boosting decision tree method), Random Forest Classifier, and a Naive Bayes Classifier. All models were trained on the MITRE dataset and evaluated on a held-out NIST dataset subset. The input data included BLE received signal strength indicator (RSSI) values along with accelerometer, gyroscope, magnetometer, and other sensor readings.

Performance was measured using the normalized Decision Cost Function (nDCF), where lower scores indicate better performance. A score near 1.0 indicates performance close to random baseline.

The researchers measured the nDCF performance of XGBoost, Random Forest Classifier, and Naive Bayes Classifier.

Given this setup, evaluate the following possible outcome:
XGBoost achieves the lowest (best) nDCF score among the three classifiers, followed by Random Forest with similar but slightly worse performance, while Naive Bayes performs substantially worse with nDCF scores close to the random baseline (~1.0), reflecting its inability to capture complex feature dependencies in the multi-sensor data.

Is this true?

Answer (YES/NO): NO